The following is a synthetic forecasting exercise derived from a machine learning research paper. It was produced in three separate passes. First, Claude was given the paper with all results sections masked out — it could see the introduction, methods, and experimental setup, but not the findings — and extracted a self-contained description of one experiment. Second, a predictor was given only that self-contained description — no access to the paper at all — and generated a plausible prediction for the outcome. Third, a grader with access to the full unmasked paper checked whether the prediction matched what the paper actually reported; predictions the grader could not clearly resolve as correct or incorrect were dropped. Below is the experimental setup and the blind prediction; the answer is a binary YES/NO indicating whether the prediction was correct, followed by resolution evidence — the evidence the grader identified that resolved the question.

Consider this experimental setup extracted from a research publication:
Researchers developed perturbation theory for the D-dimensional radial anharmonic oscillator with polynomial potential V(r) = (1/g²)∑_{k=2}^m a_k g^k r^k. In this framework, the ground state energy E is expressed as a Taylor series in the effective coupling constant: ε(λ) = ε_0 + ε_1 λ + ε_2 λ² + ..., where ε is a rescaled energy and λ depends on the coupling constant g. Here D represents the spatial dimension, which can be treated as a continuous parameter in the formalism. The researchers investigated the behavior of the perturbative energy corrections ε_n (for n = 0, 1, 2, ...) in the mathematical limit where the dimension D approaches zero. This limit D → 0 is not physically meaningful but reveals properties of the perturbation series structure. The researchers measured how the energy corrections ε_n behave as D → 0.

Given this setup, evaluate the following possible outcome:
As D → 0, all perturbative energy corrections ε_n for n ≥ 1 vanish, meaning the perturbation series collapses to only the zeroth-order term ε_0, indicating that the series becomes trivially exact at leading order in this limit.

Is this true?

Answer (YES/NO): NO